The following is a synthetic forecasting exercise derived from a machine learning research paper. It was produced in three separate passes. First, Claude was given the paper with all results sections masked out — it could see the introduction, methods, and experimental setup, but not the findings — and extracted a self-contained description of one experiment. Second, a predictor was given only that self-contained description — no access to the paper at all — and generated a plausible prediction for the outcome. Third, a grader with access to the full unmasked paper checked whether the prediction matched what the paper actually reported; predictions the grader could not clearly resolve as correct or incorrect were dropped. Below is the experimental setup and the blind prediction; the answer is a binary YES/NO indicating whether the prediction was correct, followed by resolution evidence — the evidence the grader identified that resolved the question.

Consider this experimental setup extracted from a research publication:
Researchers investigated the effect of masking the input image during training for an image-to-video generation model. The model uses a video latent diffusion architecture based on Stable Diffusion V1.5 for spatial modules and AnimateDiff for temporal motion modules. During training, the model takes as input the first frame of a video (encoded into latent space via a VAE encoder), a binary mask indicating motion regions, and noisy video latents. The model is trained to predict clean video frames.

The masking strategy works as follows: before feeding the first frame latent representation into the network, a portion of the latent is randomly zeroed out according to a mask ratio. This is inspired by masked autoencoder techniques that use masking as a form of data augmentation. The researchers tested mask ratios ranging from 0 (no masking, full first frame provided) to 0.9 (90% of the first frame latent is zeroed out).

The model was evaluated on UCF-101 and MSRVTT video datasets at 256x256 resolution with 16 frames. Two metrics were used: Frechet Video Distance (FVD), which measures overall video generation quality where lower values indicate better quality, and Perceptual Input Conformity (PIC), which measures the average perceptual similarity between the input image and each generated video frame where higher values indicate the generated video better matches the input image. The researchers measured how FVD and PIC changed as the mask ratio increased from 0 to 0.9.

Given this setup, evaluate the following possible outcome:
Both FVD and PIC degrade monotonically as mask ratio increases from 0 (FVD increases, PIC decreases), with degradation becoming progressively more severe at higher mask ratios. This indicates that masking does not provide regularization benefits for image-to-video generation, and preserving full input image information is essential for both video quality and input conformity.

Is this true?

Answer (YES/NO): NO